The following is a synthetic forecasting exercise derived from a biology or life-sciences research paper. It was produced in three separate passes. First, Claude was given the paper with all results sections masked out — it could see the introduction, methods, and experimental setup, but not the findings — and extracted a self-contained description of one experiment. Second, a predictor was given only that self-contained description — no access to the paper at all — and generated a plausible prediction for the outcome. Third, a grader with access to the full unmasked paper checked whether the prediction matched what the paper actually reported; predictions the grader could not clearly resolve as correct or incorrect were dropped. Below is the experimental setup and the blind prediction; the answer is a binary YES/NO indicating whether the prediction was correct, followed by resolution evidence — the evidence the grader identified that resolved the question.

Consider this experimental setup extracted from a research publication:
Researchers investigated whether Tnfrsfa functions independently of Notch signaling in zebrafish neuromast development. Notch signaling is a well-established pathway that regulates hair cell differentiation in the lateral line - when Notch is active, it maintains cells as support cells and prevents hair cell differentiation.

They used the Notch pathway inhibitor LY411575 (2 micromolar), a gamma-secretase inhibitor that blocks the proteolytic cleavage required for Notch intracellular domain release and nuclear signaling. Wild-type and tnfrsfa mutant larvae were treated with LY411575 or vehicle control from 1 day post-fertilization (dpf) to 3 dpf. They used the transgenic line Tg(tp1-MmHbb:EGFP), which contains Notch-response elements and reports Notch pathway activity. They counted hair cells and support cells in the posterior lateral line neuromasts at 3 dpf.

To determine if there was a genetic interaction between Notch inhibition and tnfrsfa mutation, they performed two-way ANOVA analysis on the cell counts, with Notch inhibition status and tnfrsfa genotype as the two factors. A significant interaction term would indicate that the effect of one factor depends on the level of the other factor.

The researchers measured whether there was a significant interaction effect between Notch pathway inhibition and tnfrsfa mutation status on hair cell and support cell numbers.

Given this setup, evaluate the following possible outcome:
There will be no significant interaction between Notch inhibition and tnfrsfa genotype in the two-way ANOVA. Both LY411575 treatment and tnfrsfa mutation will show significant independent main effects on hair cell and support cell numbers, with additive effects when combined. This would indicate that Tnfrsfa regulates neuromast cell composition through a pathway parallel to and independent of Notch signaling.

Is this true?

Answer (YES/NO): YES